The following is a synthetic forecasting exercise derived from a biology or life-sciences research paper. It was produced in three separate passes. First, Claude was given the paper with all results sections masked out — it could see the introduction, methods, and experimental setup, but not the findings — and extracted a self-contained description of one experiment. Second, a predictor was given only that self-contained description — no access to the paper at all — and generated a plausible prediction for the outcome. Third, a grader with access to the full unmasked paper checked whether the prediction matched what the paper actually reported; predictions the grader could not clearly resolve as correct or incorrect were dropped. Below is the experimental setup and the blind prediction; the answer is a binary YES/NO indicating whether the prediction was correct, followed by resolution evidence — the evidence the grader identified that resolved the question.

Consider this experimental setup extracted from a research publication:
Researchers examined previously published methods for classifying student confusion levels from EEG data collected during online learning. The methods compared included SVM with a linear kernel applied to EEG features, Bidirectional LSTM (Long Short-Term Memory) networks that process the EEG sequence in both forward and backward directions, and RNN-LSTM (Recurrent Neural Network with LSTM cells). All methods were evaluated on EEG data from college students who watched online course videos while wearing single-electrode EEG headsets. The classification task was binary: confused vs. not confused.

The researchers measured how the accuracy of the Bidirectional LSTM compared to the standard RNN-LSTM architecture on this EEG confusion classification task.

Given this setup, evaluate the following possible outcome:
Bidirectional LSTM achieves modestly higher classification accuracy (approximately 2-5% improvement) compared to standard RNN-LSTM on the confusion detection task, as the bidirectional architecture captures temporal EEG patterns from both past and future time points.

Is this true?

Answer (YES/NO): YES